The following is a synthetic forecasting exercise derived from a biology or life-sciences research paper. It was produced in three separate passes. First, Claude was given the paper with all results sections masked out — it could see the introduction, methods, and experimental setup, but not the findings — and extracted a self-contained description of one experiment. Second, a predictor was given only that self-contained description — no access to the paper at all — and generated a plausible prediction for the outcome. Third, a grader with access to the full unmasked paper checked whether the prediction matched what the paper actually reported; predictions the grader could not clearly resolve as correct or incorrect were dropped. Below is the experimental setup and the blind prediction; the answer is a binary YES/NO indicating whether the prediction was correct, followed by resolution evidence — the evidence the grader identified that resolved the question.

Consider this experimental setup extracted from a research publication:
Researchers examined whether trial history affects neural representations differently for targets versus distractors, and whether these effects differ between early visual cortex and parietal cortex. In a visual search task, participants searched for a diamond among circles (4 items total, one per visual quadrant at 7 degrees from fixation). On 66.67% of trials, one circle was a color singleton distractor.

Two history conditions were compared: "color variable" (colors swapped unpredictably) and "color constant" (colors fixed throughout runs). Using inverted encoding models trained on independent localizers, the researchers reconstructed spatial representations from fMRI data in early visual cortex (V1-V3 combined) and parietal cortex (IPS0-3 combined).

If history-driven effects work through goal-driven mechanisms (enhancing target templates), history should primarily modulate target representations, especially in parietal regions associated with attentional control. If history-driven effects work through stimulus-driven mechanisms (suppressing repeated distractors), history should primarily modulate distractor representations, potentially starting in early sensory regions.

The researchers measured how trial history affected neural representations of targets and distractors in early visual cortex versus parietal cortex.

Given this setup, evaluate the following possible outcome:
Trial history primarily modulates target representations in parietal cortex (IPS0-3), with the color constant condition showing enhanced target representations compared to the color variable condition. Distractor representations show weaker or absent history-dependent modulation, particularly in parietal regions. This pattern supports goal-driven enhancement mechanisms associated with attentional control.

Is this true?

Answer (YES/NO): NO